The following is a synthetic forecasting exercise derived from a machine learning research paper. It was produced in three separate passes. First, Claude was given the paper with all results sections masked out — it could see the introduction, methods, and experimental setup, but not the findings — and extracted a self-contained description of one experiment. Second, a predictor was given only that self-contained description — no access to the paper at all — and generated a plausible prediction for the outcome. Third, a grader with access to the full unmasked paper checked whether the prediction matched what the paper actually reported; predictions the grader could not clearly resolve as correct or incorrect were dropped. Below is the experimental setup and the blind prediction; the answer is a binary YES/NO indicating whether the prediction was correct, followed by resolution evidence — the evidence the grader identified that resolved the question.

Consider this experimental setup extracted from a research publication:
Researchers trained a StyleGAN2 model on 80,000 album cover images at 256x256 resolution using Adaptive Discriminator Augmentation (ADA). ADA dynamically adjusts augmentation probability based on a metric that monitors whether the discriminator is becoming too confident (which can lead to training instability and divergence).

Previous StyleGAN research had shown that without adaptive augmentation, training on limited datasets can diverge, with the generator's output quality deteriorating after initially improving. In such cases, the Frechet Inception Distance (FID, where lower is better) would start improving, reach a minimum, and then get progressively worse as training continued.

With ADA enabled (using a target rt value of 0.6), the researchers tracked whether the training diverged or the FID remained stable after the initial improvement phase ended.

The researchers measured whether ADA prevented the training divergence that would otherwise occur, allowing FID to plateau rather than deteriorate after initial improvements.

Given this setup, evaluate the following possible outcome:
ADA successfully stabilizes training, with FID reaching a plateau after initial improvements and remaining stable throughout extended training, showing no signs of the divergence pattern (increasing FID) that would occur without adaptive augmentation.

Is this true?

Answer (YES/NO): YES